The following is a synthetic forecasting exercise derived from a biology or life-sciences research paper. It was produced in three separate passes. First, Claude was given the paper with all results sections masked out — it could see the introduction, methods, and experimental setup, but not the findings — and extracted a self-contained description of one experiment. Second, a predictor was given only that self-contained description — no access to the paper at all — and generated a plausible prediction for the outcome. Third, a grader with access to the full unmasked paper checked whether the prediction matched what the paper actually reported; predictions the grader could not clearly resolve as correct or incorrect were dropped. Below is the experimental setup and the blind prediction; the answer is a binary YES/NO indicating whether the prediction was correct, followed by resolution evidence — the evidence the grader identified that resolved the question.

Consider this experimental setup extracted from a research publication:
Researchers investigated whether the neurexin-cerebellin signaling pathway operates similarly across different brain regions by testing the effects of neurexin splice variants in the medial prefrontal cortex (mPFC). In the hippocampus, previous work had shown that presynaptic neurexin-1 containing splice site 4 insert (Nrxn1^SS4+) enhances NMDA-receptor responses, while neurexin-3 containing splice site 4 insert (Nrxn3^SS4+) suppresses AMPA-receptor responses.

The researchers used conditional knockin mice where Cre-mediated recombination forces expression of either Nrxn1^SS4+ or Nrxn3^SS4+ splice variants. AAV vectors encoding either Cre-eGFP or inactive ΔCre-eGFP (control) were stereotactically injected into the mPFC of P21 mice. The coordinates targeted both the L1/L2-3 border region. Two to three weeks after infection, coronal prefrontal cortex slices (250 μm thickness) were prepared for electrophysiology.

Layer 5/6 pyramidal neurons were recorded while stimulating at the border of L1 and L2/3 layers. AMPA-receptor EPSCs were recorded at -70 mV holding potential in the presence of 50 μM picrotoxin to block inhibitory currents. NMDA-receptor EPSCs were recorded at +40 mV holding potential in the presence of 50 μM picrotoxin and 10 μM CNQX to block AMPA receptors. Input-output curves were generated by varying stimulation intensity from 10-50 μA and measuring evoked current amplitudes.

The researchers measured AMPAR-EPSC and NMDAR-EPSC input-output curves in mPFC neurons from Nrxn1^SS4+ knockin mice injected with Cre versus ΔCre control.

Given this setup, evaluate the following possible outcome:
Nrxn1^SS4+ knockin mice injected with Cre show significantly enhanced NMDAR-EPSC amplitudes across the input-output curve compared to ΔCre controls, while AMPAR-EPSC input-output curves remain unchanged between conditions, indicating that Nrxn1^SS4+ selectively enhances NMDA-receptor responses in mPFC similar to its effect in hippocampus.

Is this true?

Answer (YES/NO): NO